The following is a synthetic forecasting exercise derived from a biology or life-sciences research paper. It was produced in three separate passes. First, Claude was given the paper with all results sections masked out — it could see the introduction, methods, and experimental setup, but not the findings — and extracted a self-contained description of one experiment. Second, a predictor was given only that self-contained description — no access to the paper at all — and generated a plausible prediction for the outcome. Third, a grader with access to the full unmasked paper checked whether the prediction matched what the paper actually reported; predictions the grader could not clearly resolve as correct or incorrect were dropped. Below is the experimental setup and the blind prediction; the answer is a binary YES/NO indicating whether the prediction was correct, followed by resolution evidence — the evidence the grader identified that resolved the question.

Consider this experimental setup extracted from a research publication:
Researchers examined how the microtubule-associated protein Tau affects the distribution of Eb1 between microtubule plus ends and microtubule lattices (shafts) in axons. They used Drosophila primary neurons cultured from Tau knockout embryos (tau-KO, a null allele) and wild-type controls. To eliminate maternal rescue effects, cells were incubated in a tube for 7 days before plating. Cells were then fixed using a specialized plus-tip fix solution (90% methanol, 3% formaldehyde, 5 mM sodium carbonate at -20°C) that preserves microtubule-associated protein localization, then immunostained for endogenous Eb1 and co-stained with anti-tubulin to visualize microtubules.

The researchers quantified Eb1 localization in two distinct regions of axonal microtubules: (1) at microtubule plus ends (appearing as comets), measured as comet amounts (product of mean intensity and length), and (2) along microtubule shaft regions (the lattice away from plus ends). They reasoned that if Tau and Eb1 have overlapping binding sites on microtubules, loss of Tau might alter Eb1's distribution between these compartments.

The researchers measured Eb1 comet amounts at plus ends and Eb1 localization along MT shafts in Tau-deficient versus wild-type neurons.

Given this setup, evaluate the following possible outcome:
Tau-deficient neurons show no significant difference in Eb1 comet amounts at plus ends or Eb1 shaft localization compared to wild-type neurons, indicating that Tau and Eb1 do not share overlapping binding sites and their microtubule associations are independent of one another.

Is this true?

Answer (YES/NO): NO